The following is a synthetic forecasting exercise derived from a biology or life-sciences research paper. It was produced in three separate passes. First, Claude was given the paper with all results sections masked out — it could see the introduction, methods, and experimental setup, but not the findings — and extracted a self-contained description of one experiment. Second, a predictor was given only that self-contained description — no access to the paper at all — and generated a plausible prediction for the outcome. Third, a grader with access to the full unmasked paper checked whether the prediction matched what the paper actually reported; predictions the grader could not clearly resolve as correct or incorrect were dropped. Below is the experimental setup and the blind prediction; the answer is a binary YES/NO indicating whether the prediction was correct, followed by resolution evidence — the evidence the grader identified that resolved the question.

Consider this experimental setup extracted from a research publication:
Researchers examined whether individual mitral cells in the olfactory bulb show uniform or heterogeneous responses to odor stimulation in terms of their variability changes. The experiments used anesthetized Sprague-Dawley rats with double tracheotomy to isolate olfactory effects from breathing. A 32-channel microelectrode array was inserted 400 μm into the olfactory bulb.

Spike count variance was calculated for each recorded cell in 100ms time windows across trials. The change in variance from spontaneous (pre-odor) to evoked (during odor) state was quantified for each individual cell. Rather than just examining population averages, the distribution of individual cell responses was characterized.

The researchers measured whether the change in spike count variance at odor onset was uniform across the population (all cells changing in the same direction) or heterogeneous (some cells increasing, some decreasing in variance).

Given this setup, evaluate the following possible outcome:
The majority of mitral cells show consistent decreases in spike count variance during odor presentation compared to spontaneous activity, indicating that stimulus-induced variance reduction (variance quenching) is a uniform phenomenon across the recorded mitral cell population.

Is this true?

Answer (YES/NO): NO